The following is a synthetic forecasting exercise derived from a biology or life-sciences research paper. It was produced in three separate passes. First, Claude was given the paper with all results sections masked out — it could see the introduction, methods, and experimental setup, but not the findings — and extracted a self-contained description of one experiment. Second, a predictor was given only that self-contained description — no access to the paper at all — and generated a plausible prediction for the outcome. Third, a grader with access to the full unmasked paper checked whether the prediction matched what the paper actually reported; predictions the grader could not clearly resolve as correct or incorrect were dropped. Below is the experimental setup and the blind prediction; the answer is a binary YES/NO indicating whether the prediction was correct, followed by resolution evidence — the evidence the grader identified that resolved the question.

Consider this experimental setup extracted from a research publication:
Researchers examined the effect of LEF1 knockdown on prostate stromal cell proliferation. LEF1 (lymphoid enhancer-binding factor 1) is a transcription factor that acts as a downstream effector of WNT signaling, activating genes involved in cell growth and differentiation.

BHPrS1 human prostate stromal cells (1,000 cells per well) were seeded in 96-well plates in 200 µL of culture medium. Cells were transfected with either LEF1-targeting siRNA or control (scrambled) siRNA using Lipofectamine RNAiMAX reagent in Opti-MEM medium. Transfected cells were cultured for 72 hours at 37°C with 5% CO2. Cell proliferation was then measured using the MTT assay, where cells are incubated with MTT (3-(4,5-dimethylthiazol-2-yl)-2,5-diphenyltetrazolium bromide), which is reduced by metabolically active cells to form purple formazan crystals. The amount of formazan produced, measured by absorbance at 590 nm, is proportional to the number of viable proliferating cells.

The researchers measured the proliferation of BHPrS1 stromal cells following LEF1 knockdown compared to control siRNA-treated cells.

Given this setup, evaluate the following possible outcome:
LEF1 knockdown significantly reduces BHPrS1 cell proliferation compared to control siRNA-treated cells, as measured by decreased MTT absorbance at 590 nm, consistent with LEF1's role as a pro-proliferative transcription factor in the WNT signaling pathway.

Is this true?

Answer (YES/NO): YES